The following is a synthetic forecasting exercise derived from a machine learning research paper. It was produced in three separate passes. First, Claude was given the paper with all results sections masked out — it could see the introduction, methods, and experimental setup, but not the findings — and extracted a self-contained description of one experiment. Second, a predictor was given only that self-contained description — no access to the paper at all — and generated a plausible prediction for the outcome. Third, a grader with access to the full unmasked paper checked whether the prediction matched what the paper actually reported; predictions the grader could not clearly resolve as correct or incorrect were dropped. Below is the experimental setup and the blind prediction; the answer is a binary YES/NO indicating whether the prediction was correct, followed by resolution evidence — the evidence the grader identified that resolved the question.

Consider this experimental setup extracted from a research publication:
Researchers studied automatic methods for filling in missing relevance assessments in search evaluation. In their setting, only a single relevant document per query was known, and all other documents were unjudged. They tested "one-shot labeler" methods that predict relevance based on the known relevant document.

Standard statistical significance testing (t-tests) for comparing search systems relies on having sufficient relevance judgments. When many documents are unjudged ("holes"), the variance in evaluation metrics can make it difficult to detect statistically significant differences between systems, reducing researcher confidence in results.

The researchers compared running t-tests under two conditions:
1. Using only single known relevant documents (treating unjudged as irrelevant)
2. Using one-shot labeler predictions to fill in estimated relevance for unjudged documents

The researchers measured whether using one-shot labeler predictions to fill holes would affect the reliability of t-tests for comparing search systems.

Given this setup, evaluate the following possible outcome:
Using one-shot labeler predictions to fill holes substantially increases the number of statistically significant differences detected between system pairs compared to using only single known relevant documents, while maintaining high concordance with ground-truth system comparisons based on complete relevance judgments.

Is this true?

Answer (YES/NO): NO